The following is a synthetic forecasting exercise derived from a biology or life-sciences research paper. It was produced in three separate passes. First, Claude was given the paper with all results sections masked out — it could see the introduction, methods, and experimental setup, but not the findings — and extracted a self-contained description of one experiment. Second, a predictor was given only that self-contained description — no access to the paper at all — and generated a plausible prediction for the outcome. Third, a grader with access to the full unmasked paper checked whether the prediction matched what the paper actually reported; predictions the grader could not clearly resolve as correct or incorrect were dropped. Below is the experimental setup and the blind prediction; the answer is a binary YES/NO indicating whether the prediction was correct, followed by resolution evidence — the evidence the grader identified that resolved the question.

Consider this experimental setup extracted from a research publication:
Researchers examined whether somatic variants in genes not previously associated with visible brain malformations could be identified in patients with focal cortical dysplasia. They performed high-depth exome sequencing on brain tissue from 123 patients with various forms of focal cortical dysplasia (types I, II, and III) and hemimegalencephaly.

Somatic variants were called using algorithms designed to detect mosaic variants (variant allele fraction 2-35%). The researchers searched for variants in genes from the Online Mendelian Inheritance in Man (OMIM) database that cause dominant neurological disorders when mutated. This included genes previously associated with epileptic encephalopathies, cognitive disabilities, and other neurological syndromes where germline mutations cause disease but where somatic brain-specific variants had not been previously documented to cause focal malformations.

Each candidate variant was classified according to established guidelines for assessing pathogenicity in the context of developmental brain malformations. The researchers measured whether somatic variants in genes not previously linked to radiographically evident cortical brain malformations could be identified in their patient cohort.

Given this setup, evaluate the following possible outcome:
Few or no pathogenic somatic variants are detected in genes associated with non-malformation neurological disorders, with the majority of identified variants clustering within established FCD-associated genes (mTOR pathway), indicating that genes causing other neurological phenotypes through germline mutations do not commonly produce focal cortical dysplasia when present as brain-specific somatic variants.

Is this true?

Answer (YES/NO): NO